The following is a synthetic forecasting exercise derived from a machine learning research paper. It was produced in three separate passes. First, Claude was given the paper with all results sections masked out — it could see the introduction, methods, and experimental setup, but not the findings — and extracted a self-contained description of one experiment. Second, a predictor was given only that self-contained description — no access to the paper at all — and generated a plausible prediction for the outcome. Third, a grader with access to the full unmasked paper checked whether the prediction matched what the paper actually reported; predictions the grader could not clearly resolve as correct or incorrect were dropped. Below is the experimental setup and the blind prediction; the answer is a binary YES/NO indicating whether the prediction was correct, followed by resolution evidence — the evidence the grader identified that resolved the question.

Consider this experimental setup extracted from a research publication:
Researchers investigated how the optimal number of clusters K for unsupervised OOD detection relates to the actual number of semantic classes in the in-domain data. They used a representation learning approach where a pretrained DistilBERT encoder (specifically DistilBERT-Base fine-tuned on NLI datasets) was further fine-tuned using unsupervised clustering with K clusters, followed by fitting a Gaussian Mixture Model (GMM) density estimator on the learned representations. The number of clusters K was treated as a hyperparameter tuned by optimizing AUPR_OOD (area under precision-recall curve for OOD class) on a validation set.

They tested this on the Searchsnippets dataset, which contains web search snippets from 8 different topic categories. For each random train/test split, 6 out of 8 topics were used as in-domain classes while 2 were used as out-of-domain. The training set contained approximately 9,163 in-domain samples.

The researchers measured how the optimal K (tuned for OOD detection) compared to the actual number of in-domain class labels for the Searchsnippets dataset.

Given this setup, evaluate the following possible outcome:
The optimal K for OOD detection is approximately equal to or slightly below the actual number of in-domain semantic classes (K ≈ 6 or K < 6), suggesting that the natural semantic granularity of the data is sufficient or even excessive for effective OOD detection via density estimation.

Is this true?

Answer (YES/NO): NO